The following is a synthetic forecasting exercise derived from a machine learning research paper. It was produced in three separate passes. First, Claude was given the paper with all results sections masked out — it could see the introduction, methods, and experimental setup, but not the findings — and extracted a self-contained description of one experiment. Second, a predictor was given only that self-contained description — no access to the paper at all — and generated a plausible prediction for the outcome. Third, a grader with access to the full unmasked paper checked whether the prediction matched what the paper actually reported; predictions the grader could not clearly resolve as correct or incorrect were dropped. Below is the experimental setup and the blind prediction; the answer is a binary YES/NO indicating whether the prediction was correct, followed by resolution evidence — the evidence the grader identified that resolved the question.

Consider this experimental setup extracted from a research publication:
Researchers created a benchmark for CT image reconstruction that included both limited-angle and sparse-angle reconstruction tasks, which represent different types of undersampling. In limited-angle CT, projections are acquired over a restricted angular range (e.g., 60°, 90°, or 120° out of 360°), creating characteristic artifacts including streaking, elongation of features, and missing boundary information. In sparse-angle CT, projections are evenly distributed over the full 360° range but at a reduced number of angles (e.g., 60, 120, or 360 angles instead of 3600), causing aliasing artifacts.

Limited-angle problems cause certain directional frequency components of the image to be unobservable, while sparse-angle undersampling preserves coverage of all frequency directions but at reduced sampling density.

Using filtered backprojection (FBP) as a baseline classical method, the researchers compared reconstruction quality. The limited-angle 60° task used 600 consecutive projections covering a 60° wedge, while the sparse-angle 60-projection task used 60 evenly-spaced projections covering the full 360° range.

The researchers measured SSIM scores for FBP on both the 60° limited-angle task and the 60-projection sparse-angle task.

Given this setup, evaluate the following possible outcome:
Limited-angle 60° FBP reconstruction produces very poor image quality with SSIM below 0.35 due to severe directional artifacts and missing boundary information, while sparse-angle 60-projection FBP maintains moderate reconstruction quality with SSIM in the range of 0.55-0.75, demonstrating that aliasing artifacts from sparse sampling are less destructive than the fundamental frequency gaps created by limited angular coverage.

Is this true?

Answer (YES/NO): NO